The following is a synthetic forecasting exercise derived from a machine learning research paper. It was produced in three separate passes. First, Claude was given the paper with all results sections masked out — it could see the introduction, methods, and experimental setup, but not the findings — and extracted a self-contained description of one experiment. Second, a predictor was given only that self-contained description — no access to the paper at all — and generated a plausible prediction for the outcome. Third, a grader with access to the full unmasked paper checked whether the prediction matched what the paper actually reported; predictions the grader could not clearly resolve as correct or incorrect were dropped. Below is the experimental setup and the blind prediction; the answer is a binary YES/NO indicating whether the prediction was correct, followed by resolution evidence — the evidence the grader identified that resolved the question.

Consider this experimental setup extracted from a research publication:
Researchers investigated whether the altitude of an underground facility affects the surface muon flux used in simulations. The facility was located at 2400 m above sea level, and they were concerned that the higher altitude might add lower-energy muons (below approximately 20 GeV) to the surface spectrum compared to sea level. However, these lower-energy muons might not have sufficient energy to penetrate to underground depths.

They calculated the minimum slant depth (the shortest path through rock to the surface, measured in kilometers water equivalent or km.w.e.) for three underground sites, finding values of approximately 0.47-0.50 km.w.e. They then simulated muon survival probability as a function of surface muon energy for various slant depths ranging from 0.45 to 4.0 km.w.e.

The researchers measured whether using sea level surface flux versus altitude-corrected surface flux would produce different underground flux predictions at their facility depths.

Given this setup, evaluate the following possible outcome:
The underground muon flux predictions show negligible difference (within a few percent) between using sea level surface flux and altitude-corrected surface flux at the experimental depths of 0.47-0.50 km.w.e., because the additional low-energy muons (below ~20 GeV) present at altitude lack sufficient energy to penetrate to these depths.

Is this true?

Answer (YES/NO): YES